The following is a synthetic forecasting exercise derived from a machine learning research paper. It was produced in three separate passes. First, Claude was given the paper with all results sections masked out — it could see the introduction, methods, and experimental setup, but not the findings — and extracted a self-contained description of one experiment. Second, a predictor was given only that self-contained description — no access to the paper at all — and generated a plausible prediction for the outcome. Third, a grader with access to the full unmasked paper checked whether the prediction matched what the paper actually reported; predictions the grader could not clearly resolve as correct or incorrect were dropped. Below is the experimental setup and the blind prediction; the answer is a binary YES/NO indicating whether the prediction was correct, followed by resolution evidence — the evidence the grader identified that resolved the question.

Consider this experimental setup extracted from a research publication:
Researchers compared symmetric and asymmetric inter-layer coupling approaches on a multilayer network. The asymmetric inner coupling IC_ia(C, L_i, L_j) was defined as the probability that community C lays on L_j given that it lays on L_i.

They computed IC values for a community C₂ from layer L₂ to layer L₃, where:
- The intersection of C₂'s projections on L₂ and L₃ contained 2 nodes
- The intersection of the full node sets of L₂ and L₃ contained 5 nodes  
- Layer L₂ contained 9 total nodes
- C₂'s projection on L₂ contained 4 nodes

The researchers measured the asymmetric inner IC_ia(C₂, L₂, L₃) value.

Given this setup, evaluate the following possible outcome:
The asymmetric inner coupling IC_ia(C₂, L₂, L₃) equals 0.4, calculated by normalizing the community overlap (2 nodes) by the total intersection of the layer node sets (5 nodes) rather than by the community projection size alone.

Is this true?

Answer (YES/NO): NO